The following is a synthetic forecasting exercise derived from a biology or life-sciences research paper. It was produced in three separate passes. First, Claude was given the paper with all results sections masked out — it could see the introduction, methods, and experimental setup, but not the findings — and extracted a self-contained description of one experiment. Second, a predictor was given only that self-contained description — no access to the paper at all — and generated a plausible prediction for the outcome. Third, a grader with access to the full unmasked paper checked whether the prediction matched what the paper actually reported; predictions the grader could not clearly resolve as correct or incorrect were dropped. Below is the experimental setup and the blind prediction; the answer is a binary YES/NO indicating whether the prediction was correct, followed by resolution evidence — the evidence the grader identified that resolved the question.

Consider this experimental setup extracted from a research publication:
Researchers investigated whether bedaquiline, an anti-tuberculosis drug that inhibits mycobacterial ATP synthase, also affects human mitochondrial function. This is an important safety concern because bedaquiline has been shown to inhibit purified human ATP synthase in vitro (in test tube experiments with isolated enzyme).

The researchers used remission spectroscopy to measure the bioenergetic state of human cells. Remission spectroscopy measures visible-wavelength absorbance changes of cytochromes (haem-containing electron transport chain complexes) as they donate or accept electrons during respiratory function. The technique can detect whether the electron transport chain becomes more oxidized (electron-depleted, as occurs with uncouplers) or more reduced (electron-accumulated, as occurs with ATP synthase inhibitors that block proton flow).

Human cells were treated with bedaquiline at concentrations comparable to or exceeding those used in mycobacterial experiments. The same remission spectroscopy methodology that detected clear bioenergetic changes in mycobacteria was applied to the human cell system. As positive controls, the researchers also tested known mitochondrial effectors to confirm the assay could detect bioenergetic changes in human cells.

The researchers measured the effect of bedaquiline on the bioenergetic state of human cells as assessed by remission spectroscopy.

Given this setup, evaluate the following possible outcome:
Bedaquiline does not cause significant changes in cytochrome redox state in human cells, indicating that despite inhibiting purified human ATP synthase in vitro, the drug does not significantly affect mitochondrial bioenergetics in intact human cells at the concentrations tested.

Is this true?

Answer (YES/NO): YES